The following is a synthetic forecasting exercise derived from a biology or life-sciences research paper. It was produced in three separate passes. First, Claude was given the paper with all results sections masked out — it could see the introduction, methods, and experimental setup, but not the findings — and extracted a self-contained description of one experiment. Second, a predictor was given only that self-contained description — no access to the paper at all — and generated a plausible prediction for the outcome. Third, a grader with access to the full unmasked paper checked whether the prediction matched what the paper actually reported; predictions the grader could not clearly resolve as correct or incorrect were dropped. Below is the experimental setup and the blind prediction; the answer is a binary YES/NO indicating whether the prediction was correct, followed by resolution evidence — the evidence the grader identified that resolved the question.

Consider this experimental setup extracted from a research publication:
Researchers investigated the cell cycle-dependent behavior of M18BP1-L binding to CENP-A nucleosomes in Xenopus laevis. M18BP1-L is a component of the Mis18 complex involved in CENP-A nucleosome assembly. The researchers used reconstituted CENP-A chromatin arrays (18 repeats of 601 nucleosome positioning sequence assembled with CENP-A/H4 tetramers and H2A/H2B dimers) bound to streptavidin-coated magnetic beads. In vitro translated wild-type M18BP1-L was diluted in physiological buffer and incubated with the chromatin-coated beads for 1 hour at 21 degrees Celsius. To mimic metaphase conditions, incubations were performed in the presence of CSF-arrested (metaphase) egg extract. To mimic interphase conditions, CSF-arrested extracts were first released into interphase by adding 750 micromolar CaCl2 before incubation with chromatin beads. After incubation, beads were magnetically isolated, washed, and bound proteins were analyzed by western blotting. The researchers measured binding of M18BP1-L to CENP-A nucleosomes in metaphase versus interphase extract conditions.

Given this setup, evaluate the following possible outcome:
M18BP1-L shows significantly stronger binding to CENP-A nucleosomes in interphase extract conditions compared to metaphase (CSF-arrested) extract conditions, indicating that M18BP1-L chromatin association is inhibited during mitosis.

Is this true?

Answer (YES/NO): YES